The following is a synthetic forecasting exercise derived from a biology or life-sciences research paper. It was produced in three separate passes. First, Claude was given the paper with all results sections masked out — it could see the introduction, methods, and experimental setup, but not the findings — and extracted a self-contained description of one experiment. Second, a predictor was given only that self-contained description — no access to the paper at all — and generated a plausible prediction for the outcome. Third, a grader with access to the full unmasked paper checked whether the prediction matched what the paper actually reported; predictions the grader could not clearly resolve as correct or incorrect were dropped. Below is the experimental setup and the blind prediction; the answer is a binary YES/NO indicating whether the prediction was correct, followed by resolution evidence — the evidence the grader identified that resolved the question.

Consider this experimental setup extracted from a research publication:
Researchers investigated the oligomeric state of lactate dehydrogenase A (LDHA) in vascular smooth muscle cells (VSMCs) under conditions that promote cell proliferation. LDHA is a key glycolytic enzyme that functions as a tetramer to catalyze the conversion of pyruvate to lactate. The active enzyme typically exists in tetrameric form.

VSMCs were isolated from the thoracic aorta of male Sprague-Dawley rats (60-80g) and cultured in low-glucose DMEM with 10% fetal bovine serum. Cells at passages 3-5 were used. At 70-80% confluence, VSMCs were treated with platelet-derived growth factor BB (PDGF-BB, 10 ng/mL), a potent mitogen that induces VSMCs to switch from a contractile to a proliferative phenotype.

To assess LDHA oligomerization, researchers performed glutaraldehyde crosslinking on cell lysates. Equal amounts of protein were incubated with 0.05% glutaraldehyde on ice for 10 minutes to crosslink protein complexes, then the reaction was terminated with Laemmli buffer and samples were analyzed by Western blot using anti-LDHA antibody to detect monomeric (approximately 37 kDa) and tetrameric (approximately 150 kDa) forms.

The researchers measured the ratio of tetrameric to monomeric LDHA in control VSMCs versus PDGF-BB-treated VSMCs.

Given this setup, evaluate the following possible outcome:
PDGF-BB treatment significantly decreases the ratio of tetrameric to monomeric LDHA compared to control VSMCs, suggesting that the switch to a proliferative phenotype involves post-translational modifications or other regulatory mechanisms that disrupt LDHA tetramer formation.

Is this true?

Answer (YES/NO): NO